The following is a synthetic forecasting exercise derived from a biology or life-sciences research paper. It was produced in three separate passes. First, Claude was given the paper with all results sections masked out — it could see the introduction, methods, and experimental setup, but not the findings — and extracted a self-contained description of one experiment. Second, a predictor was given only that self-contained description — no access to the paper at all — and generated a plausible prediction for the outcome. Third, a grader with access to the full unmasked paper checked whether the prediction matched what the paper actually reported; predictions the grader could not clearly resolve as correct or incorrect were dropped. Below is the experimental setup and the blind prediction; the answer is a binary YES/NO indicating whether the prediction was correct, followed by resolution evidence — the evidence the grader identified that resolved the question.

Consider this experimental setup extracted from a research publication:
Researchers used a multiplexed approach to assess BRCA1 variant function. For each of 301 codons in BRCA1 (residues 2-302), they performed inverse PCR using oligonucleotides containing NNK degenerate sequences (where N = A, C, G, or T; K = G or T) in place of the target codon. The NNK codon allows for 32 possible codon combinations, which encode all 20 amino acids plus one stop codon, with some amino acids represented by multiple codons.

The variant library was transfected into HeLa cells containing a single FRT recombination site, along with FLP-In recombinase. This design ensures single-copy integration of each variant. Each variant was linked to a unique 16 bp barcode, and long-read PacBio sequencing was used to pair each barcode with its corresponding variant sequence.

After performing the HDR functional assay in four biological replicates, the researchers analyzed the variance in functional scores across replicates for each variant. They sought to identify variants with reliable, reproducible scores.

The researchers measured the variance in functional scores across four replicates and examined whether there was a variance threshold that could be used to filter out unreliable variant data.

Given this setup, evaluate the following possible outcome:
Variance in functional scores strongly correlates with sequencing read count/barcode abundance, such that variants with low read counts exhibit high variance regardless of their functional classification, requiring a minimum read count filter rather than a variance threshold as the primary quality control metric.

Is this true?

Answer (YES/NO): NO